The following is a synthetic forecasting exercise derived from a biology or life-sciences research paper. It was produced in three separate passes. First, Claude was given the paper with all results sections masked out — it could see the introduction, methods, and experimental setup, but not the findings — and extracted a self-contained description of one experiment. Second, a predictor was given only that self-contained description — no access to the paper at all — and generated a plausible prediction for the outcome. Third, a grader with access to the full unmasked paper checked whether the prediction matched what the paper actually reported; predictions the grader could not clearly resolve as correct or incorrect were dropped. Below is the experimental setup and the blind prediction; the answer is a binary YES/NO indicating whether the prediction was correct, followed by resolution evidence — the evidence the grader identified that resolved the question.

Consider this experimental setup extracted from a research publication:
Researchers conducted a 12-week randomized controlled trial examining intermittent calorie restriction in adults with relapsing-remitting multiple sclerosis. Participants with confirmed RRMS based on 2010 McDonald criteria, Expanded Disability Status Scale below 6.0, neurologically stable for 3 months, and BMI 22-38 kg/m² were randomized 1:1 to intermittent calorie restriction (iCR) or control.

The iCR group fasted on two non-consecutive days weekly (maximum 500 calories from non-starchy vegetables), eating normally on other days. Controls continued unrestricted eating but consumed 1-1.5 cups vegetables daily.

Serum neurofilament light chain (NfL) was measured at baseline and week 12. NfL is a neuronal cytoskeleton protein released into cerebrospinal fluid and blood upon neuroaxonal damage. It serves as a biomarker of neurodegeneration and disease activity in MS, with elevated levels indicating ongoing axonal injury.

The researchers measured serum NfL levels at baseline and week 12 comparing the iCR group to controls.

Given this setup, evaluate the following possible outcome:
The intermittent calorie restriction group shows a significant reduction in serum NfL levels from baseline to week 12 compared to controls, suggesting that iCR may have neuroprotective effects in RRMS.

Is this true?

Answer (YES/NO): NO